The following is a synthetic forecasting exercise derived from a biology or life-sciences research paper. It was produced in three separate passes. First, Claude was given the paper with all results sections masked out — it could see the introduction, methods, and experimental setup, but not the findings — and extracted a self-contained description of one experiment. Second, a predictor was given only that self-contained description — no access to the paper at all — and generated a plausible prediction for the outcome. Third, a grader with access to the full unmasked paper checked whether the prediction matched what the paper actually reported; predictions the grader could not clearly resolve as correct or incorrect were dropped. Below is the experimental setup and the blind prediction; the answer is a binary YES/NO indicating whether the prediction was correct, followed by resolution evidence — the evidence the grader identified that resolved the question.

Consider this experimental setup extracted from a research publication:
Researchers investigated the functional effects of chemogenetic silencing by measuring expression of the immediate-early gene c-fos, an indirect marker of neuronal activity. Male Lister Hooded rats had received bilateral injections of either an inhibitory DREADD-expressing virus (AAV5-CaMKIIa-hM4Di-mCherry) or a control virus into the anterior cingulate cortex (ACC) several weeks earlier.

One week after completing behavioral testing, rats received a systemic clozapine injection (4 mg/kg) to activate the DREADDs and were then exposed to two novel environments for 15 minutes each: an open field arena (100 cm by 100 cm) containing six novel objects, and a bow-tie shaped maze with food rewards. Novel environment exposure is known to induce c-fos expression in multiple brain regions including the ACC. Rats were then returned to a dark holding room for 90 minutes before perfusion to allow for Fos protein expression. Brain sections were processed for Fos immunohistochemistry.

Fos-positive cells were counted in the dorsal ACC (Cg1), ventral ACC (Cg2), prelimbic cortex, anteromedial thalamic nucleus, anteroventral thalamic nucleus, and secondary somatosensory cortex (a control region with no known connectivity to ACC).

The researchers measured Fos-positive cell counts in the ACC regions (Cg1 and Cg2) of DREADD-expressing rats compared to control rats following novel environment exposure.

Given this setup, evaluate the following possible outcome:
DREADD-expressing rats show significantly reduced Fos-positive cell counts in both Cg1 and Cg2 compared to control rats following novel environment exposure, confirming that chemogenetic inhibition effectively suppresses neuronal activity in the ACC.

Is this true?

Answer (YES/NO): NO